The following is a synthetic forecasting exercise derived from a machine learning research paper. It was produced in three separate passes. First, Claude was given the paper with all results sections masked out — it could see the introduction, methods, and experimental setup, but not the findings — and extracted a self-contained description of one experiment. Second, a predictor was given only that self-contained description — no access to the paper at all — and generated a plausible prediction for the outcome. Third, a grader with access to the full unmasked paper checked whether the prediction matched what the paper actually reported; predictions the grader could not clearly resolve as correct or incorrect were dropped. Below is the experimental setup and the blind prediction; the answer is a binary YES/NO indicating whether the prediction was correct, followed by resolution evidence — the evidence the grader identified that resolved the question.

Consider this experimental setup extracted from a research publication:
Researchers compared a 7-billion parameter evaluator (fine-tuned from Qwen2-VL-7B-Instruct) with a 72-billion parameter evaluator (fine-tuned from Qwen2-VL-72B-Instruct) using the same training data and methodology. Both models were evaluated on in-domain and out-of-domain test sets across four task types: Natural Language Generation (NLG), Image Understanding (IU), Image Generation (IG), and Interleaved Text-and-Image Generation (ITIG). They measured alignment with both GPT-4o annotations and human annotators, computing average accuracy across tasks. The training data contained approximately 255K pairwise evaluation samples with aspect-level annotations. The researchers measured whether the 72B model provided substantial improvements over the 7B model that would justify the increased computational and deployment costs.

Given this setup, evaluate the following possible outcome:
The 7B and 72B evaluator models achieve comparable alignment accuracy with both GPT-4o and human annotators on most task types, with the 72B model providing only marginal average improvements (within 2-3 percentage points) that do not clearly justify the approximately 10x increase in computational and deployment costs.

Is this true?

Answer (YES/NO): YES